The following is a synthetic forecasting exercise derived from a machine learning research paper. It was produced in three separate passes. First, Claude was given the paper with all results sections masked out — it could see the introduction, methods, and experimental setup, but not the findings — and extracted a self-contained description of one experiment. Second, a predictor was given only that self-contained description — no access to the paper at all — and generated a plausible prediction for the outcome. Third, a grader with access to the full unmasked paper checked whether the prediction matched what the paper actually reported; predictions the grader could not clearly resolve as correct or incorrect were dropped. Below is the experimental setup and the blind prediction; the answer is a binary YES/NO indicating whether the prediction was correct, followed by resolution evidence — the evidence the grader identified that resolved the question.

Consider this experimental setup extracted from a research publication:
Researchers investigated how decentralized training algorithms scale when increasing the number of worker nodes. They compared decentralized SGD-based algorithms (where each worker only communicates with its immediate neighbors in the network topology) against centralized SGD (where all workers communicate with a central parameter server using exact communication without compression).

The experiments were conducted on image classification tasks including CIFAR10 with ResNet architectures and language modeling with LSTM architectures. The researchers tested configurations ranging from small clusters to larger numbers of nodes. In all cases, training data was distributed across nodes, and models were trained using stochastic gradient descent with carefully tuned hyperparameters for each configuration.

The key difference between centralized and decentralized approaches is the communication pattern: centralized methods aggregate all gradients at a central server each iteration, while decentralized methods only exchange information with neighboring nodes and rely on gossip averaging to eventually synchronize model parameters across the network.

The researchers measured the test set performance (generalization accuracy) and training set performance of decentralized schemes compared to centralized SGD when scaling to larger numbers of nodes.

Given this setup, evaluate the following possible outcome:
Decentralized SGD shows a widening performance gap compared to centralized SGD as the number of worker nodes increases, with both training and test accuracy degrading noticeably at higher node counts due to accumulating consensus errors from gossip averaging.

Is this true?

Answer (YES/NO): YES